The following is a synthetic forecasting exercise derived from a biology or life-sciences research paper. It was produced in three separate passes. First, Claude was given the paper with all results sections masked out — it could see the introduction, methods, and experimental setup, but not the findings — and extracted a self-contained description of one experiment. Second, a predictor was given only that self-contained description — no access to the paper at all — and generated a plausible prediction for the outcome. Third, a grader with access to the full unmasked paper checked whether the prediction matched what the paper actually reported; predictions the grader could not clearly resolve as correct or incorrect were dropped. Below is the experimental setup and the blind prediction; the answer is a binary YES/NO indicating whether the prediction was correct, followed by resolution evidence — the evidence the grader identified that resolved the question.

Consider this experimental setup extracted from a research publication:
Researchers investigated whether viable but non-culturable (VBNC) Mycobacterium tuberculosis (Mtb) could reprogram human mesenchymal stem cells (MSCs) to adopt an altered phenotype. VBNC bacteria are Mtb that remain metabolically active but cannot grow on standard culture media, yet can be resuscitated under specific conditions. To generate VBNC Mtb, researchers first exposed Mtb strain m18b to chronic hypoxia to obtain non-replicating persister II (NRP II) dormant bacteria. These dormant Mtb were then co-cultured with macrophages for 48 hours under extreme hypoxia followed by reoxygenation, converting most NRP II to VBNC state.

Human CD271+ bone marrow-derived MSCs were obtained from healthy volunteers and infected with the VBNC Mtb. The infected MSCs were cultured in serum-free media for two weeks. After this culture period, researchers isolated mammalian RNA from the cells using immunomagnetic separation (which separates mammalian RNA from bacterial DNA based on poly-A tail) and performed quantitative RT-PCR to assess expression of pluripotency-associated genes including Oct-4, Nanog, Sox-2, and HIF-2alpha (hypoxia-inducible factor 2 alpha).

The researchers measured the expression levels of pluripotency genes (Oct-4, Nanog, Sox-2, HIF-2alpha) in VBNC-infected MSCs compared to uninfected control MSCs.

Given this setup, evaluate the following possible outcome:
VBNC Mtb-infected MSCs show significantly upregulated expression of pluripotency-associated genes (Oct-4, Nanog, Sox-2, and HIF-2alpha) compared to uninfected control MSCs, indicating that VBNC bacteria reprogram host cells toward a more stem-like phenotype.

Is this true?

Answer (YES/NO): YES